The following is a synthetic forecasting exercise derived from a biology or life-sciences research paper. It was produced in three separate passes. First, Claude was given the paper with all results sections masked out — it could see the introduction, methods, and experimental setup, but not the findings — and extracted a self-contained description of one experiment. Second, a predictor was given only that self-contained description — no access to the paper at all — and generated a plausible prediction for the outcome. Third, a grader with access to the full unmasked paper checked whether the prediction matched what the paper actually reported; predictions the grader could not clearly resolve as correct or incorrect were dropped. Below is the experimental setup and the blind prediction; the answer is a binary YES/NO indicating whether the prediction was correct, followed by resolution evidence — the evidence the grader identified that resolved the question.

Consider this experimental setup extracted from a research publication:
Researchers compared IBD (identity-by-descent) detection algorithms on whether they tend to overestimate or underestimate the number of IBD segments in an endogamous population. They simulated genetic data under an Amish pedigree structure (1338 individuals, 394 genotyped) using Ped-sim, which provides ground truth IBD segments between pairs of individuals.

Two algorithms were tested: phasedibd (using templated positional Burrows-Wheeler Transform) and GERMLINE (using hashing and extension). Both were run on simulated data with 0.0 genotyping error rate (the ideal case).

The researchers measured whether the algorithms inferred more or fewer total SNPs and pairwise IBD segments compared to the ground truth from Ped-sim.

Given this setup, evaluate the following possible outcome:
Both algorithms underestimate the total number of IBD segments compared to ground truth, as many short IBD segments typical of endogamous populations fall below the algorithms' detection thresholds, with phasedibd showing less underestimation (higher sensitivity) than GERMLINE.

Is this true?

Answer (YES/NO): NO